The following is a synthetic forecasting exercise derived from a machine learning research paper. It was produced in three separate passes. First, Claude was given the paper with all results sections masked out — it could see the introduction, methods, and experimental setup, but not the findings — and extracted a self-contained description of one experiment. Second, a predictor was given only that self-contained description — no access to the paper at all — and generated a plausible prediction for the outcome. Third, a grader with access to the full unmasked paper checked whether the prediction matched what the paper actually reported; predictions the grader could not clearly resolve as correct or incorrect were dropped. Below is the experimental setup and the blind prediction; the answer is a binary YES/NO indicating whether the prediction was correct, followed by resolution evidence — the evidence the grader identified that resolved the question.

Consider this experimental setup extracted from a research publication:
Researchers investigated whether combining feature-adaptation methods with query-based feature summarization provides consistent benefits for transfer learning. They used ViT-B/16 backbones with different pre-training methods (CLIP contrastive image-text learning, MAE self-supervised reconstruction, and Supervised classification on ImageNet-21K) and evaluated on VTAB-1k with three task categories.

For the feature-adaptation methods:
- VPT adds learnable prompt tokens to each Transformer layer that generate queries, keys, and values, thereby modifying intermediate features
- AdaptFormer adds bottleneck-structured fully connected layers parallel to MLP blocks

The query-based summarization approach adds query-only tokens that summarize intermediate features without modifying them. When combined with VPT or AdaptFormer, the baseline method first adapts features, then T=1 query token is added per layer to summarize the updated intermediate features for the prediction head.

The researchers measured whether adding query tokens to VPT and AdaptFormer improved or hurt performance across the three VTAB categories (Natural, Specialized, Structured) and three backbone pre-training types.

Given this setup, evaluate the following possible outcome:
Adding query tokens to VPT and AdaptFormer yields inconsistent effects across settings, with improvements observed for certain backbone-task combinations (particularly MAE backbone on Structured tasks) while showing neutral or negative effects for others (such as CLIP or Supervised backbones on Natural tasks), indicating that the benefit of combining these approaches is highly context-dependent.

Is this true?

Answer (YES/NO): NO